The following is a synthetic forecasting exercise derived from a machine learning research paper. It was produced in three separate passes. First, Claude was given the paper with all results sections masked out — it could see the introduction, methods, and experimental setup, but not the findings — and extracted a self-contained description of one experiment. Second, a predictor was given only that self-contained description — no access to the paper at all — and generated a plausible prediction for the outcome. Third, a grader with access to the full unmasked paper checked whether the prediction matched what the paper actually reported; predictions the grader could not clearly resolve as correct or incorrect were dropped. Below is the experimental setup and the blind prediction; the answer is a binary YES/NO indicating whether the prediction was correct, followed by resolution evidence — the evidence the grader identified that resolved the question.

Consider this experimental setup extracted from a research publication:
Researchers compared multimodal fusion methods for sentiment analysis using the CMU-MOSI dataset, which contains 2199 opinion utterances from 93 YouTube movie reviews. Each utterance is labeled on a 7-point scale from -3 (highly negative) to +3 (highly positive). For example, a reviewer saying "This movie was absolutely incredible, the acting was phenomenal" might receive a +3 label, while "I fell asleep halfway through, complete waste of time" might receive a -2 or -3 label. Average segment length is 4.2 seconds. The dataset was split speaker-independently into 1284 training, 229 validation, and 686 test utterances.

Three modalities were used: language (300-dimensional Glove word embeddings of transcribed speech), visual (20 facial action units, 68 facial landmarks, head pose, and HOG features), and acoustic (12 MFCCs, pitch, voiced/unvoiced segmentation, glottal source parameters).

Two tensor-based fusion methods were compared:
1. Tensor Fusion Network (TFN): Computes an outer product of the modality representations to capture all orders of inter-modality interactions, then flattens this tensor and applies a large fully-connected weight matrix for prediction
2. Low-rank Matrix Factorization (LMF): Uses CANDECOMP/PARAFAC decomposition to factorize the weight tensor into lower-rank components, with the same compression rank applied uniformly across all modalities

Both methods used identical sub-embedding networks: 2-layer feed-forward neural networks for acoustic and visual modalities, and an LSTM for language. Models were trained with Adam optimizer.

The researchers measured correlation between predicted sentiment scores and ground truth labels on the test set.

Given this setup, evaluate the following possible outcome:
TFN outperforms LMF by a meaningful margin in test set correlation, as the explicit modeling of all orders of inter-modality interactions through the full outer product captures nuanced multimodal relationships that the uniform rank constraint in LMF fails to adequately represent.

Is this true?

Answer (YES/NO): NO